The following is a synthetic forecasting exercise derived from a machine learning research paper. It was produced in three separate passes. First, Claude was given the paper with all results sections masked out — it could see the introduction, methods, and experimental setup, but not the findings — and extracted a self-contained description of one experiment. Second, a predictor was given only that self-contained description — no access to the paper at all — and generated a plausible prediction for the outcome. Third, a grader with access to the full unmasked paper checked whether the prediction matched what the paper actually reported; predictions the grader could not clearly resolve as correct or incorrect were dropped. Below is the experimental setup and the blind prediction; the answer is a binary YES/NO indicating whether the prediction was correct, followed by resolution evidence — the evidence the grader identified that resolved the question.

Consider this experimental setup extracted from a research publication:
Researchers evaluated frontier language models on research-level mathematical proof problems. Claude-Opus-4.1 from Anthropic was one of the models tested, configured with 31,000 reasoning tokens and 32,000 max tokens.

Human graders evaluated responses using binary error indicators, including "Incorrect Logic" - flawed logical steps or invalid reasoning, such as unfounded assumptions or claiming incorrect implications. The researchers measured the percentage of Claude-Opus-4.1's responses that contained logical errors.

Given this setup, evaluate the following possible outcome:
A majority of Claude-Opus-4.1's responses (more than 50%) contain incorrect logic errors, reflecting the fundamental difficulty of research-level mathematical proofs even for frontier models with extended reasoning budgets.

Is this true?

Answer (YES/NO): YES